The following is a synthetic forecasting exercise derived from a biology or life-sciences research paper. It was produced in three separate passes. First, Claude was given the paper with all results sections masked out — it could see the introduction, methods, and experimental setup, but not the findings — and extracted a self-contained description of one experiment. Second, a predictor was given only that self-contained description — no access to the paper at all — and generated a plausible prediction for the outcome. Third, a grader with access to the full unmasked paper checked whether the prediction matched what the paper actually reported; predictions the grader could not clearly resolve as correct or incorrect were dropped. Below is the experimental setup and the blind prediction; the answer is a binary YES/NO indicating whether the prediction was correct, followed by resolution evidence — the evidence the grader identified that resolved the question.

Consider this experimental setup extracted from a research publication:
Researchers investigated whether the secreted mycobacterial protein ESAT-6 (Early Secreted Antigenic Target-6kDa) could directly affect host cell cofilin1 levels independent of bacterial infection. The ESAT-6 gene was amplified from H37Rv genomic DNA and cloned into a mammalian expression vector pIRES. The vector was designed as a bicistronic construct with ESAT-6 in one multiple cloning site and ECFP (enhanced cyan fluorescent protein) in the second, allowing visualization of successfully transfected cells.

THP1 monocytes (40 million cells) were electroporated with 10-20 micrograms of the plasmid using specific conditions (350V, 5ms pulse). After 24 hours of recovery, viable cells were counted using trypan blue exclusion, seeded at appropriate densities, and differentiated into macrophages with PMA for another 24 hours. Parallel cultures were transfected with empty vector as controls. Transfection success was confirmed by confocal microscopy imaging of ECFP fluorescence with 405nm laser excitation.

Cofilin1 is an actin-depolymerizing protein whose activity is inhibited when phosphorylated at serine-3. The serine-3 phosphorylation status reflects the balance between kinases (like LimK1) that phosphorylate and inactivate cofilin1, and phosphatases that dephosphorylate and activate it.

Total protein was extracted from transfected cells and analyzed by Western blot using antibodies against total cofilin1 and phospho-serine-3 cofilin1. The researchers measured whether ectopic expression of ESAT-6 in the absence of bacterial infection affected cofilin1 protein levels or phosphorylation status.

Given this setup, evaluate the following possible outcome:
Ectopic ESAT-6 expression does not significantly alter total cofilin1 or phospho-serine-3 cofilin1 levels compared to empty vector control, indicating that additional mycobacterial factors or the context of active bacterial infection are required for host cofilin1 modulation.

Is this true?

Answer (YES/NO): NO